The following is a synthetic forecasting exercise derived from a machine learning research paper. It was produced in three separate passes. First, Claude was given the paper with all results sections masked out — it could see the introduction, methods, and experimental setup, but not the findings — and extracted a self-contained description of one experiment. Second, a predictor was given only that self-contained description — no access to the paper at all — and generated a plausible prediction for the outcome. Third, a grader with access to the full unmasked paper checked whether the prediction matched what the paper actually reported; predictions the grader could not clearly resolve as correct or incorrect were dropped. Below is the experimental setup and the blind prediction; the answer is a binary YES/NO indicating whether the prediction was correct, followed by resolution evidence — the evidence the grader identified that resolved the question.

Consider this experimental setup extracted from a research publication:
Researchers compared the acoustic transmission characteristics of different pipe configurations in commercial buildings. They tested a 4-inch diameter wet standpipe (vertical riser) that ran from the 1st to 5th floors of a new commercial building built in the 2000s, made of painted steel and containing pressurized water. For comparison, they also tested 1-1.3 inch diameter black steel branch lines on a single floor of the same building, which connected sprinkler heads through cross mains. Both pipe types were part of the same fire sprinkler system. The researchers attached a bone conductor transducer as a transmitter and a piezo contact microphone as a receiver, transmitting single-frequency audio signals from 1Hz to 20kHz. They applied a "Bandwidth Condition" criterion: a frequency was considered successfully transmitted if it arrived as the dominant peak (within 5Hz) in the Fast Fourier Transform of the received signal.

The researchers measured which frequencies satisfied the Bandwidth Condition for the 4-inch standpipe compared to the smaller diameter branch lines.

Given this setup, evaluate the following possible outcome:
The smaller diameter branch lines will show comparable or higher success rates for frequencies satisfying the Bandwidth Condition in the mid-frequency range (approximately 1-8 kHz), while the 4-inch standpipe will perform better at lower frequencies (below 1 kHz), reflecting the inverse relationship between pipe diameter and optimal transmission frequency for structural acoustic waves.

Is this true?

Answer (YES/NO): NO